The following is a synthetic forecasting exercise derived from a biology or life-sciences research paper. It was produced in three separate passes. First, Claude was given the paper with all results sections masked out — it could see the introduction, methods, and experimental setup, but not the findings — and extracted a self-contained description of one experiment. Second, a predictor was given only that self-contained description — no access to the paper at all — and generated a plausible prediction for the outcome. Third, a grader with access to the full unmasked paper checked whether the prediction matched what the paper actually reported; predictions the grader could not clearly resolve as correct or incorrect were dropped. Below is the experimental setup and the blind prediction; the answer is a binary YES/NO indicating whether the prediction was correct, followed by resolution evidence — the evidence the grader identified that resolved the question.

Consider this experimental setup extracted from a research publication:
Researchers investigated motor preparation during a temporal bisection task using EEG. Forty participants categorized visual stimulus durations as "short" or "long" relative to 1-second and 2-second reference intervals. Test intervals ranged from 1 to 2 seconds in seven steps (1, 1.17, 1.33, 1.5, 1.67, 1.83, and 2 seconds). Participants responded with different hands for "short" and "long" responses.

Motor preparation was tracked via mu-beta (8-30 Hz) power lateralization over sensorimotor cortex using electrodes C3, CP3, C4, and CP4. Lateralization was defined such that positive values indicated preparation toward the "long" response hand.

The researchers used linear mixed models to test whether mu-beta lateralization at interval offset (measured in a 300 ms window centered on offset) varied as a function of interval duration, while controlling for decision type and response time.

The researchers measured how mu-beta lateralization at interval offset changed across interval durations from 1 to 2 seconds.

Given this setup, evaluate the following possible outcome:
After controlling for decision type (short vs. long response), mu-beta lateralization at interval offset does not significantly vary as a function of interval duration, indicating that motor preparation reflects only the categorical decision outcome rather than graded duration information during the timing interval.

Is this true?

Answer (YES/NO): YES